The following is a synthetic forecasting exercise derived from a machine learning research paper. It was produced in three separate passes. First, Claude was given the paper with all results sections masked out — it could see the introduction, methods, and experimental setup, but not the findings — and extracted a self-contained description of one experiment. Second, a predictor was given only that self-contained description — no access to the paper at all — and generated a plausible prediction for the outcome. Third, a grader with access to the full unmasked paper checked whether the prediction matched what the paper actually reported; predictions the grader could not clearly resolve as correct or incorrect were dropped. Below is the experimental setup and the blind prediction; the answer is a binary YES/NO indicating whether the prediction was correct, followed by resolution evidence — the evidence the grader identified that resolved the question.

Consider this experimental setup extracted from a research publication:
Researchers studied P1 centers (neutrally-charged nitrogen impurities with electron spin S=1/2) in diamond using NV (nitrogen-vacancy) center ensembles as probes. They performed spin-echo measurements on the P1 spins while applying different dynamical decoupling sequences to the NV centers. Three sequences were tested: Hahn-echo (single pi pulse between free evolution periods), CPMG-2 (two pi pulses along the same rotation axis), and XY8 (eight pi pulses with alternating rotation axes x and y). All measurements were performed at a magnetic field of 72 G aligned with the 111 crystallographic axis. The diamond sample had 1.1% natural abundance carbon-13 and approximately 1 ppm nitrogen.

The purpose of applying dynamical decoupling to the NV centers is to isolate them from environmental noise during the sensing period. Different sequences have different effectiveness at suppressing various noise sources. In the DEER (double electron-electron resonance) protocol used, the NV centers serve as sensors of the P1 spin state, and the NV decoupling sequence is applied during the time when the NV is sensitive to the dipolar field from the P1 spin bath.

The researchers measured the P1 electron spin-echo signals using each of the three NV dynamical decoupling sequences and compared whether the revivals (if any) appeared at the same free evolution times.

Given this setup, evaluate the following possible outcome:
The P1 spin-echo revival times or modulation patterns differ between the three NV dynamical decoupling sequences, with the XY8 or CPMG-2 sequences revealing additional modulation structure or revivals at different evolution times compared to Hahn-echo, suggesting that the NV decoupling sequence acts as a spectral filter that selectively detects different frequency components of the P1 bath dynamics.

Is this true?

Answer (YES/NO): NO